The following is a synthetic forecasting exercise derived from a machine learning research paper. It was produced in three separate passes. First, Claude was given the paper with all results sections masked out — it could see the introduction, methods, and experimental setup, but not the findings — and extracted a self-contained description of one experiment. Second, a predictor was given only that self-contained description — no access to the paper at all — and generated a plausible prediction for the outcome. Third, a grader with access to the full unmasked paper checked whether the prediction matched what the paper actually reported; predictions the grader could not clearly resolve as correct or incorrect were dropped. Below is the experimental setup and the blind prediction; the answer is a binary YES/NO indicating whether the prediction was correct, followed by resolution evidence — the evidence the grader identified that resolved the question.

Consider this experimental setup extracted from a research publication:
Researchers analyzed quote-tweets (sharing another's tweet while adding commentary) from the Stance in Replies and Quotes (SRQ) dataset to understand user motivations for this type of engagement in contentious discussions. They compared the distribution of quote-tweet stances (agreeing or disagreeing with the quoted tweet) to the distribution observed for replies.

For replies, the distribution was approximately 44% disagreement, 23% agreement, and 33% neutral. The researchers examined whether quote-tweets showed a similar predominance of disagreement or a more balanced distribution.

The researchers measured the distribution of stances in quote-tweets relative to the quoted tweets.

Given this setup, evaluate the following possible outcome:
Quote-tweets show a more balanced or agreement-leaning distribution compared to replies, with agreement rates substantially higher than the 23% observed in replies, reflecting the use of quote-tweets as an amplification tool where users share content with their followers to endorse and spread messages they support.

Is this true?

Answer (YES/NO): YES